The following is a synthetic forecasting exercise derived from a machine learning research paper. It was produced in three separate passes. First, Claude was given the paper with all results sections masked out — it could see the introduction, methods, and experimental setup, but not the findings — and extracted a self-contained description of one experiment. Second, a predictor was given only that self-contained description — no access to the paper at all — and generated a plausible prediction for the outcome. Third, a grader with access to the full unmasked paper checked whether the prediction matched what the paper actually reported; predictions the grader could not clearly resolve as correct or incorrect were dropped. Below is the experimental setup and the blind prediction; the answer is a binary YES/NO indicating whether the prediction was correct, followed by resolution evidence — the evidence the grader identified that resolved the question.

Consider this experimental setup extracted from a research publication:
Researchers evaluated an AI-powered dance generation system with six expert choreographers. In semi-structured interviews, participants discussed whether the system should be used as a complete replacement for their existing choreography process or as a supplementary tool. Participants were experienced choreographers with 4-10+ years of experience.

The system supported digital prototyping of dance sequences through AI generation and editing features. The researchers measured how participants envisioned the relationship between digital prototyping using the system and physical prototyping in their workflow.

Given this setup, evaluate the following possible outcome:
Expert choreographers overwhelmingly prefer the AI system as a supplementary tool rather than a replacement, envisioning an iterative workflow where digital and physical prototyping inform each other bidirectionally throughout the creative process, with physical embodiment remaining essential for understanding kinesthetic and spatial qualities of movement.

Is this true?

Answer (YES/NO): NO